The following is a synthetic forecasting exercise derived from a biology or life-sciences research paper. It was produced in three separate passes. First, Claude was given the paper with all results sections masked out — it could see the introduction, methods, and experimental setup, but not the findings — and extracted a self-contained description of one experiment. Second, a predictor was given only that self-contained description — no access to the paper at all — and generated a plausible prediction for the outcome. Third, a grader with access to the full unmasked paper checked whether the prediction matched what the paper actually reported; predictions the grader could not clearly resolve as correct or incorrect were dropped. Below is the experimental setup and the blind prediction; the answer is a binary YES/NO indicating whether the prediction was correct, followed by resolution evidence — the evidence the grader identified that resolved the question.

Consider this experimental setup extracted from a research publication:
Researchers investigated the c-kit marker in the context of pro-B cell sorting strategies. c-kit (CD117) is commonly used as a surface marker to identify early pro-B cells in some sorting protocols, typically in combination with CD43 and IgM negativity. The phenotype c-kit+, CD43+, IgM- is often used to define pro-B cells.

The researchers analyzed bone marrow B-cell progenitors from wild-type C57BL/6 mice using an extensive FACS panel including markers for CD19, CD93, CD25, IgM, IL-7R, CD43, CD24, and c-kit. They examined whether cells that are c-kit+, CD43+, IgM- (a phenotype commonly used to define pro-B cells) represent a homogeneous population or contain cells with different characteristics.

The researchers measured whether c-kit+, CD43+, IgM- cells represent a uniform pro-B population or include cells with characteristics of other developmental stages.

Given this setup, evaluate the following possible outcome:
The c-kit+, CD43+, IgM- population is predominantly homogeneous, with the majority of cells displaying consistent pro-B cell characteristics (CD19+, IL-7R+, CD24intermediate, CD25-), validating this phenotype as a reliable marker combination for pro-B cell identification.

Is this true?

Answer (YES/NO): NO